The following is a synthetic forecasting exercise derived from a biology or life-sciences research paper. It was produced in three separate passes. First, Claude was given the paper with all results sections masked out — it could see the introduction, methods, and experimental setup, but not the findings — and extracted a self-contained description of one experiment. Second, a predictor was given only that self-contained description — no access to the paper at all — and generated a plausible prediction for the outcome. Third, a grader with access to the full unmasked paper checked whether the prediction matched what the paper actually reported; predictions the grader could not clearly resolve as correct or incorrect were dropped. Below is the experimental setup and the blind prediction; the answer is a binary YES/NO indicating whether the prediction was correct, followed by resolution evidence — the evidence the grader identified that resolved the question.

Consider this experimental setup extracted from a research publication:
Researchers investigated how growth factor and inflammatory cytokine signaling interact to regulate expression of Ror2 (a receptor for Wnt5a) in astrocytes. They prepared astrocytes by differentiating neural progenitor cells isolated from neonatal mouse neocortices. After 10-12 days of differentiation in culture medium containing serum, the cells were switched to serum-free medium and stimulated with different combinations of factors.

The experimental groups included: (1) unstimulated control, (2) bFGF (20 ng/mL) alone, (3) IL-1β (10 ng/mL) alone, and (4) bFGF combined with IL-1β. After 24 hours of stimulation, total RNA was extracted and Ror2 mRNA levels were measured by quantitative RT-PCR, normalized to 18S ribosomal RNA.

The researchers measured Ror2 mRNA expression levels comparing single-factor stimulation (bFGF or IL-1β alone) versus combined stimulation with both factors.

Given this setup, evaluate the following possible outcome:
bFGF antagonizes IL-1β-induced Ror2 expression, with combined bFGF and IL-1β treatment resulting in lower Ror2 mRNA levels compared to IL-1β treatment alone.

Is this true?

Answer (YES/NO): NO